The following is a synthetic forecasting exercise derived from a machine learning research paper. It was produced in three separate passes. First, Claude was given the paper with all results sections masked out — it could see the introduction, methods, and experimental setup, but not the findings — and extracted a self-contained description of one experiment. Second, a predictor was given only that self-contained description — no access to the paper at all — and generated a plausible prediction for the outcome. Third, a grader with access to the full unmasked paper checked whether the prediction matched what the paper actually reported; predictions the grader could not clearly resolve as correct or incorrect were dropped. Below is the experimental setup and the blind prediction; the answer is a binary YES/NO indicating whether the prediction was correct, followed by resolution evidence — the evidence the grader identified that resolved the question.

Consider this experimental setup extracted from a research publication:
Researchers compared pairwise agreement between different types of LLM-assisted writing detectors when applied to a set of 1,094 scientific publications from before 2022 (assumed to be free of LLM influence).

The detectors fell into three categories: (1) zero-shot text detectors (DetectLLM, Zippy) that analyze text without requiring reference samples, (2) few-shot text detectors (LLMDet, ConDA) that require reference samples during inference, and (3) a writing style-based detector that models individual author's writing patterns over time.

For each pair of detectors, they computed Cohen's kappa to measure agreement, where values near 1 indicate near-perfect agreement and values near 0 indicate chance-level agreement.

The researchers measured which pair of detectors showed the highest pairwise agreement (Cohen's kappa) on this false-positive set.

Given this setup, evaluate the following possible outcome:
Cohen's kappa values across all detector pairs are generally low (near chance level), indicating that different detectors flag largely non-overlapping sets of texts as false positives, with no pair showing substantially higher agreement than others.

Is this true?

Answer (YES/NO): NO